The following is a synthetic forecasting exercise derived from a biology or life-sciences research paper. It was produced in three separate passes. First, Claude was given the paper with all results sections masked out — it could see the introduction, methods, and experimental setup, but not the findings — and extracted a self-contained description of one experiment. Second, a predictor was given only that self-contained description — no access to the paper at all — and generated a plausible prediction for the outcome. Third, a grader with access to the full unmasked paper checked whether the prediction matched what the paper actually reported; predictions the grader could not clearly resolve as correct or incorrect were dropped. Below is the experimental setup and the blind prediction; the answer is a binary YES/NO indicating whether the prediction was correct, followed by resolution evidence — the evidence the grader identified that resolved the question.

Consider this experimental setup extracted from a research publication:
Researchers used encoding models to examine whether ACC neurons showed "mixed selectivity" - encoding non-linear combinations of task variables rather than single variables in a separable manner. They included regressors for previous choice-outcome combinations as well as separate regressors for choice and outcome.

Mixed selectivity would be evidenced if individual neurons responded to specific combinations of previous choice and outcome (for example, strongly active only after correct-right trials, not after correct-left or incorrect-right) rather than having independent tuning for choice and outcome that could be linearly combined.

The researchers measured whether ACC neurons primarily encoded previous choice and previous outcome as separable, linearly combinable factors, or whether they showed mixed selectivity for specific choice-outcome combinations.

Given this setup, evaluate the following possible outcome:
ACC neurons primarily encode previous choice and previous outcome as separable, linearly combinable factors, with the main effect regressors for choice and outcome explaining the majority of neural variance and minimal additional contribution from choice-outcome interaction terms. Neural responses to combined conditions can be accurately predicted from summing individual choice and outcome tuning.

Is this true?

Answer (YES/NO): NO